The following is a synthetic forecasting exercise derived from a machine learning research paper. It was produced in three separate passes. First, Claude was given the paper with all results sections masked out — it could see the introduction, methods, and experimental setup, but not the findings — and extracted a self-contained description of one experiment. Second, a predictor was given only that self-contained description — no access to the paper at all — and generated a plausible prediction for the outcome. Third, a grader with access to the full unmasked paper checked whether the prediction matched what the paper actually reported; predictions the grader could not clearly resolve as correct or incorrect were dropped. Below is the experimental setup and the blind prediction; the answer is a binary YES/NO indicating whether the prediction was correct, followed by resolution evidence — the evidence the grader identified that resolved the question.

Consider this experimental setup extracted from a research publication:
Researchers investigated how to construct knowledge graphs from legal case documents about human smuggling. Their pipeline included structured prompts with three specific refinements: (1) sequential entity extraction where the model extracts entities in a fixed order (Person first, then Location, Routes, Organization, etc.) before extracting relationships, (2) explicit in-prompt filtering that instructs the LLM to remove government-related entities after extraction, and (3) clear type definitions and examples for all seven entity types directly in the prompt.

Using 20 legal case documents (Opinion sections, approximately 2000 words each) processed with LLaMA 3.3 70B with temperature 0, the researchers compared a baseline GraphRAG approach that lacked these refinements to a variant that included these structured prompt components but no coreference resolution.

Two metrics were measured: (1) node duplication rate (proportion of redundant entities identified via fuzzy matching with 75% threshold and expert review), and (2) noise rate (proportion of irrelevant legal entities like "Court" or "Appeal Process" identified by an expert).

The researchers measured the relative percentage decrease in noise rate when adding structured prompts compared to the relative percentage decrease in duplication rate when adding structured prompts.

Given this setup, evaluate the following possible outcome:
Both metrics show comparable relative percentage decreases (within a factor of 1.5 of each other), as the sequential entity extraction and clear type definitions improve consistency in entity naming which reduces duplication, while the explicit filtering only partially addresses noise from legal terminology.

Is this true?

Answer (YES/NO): NO